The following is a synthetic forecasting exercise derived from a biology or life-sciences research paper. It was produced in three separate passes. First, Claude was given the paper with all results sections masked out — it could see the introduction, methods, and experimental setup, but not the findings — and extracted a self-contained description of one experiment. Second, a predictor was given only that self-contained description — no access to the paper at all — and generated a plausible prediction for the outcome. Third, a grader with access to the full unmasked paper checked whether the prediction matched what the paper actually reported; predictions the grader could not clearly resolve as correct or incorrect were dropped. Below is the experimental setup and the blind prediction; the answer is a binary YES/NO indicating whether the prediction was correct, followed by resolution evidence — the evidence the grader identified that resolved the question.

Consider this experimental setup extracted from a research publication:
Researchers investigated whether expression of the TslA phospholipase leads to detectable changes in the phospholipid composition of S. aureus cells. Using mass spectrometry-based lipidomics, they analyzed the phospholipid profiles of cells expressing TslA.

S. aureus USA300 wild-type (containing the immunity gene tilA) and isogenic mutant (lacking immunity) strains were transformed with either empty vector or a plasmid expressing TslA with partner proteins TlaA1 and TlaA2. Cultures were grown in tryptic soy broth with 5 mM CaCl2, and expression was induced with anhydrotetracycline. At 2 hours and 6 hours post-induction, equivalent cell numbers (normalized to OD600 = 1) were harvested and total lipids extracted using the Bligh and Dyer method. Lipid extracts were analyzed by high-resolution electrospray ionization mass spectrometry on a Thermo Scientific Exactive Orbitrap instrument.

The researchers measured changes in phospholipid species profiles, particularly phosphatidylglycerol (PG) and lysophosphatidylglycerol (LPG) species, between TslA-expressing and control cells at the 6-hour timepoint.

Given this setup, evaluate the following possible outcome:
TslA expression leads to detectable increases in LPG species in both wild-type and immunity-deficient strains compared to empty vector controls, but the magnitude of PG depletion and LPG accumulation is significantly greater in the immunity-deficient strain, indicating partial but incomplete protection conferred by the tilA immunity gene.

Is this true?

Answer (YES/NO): NO